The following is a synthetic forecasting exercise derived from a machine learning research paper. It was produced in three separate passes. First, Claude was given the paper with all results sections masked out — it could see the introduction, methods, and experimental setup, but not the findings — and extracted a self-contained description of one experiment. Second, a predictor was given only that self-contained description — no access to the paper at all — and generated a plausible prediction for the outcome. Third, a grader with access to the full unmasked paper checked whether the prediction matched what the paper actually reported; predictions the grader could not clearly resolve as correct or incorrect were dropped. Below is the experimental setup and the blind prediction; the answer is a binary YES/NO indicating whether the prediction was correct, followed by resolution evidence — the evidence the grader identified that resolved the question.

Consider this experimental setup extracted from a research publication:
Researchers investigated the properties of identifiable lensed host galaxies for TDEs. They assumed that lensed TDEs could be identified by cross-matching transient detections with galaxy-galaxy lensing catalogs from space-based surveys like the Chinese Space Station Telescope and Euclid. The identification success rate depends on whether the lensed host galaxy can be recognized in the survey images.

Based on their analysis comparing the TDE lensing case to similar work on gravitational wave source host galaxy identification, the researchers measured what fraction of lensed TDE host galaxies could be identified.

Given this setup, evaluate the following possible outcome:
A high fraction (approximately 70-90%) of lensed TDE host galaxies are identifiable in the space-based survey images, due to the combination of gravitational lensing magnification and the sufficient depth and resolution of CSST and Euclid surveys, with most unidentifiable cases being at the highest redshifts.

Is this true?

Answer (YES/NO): NO